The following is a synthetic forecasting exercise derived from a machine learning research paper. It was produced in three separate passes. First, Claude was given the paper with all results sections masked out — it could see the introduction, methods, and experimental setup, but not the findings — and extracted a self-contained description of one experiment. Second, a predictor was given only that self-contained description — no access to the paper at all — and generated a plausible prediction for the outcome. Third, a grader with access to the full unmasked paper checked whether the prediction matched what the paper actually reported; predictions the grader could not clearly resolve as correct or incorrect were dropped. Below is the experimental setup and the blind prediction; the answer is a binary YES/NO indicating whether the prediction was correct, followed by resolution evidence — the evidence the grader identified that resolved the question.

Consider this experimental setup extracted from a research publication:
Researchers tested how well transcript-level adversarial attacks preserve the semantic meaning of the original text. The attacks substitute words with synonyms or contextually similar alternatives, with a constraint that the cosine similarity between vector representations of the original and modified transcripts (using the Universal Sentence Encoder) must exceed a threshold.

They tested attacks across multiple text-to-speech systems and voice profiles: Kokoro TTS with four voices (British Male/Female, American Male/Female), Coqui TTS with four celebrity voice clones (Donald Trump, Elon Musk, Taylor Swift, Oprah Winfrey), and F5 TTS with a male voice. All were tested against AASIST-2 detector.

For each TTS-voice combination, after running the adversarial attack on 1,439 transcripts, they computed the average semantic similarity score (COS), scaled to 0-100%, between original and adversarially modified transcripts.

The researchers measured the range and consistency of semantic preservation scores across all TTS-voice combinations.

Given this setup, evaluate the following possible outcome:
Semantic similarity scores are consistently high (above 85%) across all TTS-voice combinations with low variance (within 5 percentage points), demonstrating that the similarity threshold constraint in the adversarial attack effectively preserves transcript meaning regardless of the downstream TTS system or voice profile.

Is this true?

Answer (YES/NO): YES